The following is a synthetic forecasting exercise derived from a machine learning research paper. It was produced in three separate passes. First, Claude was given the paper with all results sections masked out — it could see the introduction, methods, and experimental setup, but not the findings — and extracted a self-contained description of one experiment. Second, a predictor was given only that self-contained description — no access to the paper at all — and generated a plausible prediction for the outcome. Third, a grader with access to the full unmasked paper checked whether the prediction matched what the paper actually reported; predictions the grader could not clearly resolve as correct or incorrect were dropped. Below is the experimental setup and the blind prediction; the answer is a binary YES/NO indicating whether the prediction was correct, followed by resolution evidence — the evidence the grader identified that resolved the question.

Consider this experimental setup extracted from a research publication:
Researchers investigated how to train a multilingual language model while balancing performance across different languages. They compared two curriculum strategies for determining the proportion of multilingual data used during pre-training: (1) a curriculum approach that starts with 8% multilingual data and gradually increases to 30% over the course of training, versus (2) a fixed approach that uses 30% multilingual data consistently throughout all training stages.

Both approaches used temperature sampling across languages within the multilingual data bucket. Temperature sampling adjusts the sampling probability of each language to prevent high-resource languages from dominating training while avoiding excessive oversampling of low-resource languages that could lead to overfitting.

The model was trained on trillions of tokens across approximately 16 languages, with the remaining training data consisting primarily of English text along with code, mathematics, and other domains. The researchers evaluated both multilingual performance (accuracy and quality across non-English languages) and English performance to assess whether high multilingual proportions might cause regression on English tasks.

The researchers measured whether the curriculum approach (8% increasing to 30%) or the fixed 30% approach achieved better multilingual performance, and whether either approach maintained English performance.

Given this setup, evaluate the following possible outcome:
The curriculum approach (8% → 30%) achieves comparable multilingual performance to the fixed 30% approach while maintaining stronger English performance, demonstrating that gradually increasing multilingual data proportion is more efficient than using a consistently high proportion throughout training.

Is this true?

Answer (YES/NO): YES